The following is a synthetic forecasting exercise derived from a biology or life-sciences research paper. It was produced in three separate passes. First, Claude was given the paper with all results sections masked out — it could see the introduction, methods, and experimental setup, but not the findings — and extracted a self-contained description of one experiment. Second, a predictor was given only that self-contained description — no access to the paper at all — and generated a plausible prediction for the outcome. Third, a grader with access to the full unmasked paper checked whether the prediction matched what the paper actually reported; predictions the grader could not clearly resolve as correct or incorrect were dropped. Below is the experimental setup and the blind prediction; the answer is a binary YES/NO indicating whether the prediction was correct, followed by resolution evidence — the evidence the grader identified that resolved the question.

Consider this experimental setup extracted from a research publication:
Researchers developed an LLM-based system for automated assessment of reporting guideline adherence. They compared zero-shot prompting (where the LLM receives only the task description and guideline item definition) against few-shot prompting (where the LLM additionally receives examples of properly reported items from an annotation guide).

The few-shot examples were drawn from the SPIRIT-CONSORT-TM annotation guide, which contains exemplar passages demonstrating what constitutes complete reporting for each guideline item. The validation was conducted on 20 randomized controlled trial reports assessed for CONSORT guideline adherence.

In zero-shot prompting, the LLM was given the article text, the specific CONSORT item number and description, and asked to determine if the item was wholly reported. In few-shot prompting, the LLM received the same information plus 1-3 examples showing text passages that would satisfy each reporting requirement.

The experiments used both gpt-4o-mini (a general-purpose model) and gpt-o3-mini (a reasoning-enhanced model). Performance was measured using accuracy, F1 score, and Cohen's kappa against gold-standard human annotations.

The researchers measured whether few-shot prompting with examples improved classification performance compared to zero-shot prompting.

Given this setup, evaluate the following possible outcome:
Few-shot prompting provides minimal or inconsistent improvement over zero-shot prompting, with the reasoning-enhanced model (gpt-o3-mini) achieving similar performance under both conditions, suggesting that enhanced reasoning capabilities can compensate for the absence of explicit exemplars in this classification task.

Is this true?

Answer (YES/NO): NO